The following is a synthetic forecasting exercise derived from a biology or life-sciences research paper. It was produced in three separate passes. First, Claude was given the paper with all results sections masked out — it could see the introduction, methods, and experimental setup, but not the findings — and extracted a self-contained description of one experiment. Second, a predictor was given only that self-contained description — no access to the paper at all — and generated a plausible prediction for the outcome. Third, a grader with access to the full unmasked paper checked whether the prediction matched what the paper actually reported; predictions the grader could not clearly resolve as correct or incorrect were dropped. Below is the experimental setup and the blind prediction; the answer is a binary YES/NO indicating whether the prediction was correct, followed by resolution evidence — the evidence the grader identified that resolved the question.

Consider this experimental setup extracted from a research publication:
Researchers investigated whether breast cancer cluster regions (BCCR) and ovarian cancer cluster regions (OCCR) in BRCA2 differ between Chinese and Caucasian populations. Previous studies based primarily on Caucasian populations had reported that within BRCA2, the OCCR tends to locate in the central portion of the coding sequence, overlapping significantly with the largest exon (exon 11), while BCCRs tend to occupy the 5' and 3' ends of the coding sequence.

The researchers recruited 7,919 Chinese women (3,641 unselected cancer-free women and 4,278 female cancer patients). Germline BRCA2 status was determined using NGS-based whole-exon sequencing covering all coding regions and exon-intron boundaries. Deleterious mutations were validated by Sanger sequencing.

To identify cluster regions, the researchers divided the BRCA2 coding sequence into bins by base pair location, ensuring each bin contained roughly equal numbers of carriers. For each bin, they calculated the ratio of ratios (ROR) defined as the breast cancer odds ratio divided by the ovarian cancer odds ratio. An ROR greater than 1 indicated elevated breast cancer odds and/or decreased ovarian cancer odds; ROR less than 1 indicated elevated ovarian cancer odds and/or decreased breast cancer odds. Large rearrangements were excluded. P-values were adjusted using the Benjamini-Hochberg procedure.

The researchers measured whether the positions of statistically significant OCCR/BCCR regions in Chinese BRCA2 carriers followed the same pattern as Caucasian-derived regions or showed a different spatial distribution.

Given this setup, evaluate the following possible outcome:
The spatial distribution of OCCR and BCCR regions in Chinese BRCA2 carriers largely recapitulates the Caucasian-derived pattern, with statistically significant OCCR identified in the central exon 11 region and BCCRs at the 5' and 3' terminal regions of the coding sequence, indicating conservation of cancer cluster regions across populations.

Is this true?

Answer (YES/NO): NO